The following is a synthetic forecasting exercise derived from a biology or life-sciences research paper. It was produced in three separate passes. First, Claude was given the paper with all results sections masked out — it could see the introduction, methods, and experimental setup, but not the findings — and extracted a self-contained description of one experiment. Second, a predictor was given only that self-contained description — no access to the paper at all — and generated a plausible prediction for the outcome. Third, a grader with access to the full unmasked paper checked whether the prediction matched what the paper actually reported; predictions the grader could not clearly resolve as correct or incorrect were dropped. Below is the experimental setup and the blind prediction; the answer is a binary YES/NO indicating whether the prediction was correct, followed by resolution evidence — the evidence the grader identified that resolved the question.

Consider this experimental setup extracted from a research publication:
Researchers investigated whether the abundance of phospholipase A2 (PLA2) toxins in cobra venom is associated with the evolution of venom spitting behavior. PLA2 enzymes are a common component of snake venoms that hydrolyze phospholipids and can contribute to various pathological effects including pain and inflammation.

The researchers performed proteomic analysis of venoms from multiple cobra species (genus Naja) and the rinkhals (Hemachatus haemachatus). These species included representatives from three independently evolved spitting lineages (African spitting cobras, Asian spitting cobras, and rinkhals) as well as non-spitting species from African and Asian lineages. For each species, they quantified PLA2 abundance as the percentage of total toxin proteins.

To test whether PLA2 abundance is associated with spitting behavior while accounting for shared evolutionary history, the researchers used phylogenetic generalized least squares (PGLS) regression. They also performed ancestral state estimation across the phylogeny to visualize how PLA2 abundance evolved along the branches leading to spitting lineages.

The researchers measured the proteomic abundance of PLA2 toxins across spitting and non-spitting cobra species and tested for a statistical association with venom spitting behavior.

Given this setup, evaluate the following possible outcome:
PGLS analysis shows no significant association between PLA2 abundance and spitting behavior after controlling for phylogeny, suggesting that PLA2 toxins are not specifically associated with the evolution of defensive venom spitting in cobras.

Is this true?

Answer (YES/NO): NO